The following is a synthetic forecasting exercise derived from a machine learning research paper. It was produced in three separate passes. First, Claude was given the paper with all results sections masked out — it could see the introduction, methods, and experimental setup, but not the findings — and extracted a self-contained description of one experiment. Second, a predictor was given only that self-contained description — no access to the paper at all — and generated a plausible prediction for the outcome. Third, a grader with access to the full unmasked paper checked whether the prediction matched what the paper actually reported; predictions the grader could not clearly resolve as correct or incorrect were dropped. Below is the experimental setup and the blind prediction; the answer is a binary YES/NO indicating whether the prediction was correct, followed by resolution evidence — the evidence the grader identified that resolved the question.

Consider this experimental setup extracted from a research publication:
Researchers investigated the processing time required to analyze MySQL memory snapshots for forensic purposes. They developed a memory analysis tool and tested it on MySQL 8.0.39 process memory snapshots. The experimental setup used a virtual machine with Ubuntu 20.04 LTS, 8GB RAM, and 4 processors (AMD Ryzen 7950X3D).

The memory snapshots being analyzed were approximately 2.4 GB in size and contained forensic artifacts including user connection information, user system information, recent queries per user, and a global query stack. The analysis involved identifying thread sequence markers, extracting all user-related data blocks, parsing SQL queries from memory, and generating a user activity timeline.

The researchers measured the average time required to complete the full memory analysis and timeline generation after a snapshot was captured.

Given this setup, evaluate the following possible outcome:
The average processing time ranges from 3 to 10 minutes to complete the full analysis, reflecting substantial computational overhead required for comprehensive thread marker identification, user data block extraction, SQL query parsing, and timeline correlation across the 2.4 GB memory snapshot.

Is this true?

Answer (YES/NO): NO